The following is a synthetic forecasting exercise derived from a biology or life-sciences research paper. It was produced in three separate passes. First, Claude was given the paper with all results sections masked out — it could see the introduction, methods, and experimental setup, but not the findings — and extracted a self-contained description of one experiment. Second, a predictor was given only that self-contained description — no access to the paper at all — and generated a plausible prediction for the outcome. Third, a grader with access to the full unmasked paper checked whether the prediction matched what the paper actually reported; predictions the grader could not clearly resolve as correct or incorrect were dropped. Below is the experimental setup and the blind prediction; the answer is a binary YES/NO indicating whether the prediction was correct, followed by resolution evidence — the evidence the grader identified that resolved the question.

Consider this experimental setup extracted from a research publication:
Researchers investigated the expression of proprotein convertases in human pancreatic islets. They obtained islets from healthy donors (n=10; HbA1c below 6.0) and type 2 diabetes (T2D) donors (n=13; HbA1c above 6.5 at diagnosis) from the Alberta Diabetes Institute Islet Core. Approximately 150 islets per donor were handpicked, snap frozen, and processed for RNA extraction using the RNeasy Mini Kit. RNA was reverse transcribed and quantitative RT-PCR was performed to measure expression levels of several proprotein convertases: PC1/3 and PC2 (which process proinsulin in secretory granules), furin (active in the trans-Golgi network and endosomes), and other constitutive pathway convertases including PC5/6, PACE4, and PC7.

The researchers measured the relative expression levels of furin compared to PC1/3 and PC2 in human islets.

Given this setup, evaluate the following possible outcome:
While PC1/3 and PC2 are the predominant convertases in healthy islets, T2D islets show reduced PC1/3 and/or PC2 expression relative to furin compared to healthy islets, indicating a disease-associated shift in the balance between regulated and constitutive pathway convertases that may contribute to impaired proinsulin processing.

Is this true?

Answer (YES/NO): NO